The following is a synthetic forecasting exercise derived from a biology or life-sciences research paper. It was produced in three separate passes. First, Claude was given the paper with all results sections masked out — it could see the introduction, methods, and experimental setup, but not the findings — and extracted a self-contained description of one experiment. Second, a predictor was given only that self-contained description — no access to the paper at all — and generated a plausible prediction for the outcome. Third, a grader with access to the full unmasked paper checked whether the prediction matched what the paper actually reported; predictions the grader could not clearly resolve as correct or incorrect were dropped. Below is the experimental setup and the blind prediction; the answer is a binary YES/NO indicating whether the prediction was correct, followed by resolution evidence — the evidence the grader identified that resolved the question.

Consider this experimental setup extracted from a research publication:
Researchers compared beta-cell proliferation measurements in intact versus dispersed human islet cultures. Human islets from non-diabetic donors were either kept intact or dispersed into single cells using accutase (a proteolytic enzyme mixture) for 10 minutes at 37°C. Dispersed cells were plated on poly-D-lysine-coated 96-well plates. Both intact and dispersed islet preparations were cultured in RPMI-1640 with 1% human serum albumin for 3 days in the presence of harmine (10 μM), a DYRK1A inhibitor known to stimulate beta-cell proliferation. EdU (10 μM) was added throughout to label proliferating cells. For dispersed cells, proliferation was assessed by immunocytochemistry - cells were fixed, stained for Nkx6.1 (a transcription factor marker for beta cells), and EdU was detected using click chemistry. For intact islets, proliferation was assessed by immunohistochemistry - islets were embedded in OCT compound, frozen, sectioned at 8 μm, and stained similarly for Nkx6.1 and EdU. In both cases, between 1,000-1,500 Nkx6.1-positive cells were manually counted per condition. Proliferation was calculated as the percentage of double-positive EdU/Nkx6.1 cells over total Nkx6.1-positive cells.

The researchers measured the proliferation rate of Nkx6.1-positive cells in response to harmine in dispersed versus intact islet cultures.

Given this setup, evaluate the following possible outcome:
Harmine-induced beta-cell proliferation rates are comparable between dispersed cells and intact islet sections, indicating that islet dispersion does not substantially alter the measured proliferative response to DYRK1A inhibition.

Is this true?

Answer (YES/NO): NO